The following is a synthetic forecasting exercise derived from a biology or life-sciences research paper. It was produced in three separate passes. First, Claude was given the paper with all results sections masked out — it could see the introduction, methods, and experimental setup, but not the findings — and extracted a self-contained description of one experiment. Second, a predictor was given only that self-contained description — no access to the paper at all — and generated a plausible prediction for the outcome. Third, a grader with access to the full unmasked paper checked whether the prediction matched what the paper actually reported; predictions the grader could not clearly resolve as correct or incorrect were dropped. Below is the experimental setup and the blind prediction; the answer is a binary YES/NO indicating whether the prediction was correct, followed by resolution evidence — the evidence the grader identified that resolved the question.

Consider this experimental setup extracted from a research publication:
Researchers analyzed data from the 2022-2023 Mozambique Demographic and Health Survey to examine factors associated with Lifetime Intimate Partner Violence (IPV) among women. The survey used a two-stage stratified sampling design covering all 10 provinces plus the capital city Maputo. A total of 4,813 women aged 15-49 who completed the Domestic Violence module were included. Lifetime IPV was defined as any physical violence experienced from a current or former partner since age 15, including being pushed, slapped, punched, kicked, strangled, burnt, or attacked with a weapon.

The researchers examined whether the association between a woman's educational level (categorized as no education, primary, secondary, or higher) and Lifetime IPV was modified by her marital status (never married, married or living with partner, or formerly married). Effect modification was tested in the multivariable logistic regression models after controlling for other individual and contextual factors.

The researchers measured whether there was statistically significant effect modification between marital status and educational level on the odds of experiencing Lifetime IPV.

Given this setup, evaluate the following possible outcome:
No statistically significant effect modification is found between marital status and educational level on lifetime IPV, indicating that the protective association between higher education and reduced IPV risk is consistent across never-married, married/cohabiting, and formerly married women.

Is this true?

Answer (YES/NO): NO